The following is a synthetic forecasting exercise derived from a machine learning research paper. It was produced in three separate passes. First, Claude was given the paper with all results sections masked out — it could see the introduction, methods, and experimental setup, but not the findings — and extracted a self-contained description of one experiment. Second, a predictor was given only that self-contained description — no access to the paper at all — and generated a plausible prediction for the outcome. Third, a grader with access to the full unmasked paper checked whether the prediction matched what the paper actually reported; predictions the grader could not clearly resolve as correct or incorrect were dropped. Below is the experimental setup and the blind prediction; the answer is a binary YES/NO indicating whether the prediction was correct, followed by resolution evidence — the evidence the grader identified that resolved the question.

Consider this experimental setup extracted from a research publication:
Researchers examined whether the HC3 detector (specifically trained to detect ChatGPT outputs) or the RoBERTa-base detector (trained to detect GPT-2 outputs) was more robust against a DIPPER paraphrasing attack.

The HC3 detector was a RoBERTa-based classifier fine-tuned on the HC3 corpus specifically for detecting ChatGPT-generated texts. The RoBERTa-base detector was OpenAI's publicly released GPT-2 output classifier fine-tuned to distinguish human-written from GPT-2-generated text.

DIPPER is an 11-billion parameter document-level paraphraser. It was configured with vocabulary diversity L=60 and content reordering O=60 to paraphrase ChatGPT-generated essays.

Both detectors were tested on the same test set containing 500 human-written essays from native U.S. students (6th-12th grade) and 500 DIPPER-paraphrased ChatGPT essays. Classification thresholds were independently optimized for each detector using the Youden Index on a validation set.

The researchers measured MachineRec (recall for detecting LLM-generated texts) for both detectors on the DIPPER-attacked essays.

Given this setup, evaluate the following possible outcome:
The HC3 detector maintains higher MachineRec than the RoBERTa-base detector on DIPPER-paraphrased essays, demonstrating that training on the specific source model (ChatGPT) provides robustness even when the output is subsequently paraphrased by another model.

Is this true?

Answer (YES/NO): NO